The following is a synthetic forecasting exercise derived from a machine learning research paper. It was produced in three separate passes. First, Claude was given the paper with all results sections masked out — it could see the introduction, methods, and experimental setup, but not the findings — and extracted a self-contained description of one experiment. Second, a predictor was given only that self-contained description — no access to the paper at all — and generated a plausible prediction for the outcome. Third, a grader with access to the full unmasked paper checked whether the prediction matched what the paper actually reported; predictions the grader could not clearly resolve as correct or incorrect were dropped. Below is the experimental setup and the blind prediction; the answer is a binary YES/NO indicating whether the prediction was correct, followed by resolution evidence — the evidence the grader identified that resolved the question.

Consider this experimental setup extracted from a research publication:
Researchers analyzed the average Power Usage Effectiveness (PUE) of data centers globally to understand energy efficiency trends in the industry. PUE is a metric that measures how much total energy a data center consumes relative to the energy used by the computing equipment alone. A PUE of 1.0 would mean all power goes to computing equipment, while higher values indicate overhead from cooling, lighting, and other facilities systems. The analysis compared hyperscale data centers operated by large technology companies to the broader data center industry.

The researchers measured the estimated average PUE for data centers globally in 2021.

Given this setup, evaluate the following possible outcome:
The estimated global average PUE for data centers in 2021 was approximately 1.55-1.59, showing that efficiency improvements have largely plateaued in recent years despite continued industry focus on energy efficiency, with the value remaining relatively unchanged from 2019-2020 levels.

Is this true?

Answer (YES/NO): NO